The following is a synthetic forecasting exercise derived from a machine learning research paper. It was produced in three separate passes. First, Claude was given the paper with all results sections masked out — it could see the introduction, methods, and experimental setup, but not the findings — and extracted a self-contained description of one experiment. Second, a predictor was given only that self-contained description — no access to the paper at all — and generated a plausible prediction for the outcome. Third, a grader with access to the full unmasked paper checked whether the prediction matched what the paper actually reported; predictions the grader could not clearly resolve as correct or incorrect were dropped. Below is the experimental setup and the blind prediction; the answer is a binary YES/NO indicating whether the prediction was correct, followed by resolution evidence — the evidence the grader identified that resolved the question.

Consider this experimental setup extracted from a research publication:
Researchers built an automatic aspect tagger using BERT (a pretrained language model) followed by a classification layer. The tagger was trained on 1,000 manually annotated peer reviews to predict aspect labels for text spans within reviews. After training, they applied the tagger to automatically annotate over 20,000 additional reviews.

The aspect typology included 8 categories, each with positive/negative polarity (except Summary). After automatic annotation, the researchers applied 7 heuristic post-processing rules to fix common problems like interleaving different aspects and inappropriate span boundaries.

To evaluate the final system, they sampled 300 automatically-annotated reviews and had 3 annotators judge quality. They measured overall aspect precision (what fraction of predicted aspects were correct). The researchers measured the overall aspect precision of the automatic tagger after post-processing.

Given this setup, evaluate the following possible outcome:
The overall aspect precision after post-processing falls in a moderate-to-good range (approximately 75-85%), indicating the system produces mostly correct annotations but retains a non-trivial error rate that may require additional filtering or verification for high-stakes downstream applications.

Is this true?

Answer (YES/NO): NO